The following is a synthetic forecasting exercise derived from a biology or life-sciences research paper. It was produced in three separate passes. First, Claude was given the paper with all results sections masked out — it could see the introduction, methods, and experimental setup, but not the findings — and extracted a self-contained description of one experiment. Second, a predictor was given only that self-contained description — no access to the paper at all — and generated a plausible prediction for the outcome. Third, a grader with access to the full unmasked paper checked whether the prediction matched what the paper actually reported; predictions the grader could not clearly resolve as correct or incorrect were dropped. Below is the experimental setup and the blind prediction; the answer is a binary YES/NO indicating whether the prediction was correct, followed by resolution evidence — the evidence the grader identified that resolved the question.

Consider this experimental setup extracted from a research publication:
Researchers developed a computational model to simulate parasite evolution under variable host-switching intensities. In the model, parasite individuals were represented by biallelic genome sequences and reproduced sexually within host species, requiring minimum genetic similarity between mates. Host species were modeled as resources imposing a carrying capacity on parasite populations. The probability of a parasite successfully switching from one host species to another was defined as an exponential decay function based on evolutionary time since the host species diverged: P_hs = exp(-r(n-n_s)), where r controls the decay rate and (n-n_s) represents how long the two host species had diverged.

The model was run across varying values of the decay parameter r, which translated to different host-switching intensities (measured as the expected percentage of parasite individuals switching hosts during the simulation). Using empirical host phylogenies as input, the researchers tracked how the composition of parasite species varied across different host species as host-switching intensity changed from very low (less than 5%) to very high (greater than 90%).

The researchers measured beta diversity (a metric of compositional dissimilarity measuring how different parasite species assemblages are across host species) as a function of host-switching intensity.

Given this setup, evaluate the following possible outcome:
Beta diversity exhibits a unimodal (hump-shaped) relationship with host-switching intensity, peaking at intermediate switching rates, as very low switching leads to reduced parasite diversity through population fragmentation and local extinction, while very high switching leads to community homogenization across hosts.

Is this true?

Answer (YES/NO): NO